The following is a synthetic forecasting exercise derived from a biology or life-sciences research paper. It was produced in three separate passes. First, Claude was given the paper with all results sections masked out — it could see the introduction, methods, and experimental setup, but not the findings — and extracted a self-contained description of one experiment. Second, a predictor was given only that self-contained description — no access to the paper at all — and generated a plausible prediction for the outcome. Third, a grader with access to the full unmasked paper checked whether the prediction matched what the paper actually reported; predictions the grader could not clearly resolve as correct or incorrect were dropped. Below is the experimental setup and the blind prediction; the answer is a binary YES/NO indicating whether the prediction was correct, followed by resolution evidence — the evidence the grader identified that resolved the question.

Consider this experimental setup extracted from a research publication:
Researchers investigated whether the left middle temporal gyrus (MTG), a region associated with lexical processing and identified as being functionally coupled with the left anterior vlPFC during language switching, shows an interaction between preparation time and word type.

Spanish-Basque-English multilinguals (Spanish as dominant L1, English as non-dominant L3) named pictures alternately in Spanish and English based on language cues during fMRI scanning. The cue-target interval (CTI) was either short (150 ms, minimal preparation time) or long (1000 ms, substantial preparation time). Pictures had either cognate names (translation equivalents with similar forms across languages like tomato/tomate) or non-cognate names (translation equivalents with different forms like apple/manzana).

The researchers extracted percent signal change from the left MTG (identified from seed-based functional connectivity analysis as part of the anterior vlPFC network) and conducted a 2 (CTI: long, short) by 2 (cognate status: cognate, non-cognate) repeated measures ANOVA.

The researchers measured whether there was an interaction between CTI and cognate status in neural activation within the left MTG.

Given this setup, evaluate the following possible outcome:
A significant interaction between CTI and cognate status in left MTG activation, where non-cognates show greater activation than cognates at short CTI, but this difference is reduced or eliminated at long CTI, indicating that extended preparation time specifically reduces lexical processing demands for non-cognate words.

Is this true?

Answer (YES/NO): NO